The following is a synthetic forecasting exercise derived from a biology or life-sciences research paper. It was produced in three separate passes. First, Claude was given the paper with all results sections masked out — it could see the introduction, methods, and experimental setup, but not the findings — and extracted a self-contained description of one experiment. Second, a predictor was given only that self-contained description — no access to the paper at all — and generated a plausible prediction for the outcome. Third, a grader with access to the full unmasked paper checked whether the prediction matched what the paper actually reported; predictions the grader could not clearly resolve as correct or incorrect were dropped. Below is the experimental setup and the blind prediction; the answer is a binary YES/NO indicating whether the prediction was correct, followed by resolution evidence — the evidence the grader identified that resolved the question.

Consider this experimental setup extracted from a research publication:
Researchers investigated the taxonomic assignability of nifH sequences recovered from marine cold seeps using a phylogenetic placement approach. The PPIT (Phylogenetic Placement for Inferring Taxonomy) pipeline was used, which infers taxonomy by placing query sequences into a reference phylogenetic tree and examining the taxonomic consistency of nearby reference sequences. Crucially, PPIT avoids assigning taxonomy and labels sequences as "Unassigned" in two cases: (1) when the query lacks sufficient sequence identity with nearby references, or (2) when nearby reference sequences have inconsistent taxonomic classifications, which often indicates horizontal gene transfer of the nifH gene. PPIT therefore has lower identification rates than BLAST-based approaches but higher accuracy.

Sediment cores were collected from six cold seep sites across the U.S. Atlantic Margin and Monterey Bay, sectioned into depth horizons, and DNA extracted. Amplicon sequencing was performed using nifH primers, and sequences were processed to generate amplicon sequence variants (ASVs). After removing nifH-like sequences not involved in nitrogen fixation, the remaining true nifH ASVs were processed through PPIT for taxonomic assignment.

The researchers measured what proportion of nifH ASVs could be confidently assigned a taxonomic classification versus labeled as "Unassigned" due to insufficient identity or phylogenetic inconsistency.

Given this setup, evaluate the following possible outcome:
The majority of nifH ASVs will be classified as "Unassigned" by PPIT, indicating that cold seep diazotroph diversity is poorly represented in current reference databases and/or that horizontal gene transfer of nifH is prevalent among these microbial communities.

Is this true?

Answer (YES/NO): NO